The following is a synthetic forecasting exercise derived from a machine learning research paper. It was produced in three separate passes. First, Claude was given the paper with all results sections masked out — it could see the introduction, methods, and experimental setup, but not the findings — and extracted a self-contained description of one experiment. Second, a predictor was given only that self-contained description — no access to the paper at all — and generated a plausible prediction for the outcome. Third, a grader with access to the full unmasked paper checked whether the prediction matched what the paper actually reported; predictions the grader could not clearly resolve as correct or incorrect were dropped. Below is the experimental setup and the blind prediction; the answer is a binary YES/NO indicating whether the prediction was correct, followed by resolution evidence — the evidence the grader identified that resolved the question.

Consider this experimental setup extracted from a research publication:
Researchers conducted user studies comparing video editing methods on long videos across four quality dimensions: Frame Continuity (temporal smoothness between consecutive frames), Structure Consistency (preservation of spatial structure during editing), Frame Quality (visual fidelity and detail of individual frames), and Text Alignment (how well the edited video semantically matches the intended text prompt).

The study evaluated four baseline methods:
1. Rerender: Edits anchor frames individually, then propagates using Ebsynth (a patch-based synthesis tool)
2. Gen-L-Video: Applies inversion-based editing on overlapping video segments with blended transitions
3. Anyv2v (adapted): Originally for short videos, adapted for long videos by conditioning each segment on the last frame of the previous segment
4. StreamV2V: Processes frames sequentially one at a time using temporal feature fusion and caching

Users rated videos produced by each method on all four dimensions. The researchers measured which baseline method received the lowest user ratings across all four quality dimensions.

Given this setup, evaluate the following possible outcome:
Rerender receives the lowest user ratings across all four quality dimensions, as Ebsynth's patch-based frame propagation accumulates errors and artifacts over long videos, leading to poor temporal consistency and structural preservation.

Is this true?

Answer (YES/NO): NO